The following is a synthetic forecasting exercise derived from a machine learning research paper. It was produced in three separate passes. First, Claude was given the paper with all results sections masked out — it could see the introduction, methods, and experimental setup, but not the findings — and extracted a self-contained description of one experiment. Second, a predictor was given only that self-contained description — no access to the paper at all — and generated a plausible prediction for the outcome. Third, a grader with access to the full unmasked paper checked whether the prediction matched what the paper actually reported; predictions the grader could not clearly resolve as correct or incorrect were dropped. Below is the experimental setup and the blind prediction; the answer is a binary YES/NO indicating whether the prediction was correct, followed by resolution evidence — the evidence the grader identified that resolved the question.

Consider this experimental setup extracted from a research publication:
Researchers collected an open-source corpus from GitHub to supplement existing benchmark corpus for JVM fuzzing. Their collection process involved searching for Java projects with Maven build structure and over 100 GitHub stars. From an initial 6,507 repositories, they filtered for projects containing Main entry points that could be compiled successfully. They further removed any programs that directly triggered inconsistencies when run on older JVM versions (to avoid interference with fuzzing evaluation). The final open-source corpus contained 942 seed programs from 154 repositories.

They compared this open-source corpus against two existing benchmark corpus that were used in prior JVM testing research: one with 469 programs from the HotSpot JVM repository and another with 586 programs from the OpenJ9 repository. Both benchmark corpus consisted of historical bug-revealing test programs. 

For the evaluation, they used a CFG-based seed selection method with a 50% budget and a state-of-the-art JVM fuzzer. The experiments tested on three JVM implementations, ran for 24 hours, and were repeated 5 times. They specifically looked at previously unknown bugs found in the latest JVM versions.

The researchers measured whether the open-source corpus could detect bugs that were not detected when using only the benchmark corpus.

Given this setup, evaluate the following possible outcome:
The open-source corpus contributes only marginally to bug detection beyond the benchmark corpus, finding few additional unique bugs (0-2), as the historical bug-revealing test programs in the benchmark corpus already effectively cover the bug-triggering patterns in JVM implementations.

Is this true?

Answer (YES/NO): NO